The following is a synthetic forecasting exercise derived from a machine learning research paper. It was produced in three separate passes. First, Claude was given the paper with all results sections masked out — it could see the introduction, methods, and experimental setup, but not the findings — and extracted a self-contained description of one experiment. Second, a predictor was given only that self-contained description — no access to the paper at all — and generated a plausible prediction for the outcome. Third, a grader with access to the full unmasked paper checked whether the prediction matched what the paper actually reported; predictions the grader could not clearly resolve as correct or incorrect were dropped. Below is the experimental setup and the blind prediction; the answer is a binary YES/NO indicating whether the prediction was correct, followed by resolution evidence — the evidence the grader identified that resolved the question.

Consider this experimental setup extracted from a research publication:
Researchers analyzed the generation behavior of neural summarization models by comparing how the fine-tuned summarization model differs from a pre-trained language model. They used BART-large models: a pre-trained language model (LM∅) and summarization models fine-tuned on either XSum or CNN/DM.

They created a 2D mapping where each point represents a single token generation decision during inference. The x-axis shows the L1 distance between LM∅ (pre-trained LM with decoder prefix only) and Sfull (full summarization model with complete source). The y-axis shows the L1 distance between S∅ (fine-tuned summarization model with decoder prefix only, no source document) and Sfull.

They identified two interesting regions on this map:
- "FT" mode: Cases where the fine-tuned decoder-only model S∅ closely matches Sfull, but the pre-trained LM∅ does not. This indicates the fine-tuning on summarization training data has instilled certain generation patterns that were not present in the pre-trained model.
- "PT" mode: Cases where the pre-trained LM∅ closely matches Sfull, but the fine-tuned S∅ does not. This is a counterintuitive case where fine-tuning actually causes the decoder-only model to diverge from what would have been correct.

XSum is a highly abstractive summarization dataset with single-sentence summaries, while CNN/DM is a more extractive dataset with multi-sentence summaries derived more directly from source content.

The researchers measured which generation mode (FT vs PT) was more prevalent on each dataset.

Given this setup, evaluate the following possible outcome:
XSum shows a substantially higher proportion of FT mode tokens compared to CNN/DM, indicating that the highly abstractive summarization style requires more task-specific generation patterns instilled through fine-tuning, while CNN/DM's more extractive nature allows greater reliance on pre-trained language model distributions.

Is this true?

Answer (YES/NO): YES